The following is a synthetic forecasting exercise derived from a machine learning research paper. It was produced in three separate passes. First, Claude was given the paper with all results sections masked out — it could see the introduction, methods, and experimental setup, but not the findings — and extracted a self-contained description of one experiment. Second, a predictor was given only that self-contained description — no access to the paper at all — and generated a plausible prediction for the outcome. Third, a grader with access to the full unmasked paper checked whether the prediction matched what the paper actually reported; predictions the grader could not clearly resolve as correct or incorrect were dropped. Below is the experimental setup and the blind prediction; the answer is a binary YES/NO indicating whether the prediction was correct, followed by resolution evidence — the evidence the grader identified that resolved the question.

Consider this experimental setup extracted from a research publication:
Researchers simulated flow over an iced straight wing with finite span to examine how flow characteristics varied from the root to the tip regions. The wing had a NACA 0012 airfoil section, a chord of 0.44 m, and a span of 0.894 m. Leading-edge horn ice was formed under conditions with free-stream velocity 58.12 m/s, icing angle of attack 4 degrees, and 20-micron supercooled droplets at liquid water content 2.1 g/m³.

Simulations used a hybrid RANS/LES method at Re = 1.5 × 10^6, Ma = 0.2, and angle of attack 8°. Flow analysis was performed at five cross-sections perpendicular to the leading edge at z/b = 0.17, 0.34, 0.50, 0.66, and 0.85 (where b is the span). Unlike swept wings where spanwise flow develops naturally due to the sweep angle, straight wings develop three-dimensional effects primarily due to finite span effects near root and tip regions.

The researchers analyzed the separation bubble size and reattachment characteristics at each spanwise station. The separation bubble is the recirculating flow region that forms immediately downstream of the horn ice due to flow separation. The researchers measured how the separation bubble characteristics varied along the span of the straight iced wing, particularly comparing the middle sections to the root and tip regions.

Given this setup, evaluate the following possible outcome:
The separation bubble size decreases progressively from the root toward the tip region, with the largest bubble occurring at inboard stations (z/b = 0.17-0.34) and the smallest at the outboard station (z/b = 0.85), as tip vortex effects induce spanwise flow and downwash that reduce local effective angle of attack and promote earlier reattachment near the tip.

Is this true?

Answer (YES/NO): NO